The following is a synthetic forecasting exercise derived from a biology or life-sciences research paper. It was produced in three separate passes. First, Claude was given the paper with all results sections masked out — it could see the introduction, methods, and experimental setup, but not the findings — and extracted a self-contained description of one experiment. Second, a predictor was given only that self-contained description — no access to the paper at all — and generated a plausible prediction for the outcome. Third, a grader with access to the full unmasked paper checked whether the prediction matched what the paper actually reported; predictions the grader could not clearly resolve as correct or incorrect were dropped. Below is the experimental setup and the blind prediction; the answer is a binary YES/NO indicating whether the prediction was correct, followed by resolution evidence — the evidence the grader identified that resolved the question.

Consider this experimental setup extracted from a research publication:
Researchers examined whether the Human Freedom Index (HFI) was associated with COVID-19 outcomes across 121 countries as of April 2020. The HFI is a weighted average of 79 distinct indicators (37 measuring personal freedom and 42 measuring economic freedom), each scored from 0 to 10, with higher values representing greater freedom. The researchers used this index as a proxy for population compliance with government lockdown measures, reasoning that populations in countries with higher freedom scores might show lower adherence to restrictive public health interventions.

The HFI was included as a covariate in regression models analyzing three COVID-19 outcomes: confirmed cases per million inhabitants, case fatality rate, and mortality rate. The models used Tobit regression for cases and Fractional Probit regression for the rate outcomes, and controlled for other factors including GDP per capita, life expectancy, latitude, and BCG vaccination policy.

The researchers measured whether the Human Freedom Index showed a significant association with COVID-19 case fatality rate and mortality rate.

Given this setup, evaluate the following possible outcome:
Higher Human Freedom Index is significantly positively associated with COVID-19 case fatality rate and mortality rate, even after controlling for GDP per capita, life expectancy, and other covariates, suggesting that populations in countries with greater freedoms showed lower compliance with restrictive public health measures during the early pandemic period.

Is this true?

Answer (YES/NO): NO